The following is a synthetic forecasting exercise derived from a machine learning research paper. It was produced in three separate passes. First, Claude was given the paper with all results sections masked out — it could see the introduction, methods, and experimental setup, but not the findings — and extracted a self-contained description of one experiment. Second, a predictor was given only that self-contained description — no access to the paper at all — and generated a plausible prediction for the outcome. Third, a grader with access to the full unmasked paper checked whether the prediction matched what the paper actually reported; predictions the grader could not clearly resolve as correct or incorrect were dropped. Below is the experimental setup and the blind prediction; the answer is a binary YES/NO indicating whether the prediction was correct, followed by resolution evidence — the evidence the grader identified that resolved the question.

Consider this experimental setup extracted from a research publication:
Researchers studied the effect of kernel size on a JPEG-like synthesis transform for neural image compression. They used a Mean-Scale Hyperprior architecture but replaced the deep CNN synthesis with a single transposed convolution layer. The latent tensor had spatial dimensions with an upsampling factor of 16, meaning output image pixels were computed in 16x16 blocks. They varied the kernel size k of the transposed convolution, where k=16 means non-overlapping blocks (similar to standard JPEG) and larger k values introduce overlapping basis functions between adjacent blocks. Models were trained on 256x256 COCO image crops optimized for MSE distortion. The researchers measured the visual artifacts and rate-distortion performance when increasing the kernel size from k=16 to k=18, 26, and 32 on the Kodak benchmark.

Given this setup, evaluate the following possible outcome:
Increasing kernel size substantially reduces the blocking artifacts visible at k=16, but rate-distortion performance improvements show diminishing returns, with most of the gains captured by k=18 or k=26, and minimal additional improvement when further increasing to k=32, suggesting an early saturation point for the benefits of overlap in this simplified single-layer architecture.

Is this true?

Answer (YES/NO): YES